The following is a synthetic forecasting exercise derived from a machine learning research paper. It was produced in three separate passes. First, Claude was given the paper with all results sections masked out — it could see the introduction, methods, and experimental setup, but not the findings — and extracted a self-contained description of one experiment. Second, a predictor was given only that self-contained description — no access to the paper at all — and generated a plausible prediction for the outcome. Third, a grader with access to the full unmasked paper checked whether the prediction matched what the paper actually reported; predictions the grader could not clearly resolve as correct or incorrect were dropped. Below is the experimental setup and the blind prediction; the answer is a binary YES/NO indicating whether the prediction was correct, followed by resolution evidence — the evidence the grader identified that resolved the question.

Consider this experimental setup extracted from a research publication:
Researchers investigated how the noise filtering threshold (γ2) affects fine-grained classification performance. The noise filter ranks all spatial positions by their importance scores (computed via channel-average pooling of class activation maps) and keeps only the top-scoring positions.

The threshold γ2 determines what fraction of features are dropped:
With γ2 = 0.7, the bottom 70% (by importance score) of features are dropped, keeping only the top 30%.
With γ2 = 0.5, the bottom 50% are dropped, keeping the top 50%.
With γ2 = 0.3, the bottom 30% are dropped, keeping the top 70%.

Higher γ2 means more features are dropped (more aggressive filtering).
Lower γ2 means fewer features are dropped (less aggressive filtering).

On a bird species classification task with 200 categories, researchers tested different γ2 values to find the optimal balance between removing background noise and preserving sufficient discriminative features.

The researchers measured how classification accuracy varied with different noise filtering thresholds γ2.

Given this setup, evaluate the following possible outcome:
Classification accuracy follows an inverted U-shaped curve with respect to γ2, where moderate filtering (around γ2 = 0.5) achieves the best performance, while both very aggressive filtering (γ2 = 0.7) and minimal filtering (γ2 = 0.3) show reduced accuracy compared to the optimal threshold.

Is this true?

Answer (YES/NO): NO